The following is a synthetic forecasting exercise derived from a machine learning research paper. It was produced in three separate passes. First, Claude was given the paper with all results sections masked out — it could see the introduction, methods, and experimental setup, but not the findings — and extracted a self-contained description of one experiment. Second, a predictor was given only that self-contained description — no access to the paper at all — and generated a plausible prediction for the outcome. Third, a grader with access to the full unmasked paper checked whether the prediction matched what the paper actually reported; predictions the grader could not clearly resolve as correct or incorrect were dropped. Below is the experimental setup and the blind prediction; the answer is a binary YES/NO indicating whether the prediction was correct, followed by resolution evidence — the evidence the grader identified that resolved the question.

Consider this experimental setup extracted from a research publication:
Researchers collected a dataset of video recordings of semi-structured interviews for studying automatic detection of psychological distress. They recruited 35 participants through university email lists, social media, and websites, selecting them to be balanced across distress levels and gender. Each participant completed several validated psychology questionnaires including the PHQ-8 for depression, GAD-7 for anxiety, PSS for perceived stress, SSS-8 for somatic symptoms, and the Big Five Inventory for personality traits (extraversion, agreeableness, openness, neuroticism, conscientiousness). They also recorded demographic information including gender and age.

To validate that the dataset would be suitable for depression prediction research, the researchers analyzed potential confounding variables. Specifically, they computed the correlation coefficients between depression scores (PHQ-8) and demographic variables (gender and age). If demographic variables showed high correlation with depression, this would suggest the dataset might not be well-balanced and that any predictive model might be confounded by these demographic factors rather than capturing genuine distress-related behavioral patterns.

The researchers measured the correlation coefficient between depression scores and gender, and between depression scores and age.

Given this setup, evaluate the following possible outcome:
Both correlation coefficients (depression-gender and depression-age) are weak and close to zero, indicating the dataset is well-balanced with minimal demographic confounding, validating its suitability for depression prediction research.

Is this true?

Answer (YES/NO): YES